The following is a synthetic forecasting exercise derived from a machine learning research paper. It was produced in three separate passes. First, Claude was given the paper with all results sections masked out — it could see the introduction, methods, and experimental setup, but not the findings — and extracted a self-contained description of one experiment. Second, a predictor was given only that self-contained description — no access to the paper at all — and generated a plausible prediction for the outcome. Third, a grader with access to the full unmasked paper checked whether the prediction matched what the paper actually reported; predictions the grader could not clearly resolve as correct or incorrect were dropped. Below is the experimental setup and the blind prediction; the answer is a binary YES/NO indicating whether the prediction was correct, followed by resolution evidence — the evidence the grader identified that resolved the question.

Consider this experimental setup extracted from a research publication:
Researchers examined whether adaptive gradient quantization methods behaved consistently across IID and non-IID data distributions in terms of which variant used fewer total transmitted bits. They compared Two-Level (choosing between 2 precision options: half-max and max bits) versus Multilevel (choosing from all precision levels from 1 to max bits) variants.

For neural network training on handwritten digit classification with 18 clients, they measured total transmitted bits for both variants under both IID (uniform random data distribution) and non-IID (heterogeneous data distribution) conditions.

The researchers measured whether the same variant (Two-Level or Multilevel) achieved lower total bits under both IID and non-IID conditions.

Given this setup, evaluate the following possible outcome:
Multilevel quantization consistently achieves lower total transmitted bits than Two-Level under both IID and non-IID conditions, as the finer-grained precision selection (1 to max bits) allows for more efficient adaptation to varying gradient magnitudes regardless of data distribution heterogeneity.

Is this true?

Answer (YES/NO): NO